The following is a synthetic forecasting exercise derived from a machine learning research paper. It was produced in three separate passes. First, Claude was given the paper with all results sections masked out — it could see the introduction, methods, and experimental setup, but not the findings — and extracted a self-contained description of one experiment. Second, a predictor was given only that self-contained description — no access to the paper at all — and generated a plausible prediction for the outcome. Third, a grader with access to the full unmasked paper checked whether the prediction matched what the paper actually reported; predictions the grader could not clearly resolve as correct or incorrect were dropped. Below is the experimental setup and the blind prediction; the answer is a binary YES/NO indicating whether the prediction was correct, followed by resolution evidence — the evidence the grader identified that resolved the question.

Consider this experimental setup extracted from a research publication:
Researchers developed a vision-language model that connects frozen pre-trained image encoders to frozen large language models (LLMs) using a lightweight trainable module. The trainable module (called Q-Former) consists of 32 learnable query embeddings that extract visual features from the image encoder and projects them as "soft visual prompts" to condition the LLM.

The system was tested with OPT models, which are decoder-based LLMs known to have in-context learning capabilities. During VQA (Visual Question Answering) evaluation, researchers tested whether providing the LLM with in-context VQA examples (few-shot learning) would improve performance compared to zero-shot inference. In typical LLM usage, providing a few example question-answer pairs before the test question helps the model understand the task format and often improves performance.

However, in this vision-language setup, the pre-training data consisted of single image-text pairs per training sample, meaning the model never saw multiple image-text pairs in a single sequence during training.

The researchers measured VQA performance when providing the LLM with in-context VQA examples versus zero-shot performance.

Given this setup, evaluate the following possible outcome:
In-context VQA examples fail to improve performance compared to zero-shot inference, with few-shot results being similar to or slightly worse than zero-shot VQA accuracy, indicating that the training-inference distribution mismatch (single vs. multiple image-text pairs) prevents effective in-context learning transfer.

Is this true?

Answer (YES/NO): YES